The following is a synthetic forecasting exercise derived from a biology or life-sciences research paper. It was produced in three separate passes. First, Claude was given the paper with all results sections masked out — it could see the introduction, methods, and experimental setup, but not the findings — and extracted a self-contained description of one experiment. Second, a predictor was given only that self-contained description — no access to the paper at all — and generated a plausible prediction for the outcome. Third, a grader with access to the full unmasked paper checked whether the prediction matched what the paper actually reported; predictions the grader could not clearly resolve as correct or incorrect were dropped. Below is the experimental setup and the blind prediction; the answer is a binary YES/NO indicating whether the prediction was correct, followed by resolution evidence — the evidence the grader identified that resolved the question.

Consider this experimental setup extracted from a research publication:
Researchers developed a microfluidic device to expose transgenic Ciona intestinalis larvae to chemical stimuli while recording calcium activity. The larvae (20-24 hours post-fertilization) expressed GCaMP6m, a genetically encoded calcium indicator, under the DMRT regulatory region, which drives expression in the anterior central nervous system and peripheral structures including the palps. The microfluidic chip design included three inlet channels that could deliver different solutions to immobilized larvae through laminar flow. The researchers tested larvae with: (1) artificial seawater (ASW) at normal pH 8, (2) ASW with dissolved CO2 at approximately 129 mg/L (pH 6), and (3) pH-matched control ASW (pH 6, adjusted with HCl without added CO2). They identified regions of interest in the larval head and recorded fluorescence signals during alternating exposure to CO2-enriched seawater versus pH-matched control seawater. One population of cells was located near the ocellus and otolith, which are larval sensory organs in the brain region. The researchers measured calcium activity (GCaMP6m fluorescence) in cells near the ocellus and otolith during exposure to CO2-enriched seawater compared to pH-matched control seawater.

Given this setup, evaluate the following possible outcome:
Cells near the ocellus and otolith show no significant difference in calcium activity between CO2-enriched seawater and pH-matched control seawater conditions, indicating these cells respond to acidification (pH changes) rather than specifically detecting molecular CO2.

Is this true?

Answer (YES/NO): NO